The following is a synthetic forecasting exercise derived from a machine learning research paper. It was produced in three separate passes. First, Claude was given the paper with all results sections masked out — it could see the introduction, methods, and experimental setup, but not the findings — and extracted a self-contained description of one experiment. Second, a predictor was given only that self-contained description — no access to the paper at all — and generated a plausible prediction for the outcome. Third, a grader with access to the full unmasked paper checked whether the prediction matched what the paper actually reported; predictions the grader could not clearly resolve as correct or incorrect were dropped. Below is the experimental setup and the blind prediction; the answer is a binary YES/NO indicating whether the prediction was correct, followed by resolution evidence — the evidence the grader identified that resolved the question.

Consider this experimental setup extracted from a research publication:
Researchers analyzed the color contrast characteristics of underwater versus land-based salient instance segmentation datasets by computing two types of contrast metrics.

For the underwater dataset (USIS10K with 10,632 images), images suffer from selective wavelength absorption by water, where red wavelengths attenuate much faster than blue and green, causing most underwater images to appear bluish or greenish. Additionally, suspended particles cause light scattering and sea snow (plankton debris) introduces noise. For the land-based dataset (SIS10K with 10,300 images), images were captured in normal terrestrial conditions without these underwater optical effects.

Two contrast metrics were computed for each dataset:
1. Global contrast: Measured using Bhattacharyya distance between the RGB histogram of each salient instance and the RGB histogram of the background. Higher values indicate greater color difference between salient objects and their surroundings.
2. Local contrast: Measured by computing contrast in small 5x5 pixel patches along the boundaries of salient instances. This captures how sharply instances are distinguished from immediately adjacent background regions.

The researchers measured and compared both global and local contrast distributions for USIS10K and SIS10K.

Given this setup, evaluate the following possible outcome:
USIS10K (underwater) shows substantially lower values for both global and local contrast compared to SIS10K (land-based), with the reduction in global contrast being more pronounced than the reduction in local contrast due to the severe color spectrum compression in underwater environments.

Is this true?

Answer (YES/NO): NO